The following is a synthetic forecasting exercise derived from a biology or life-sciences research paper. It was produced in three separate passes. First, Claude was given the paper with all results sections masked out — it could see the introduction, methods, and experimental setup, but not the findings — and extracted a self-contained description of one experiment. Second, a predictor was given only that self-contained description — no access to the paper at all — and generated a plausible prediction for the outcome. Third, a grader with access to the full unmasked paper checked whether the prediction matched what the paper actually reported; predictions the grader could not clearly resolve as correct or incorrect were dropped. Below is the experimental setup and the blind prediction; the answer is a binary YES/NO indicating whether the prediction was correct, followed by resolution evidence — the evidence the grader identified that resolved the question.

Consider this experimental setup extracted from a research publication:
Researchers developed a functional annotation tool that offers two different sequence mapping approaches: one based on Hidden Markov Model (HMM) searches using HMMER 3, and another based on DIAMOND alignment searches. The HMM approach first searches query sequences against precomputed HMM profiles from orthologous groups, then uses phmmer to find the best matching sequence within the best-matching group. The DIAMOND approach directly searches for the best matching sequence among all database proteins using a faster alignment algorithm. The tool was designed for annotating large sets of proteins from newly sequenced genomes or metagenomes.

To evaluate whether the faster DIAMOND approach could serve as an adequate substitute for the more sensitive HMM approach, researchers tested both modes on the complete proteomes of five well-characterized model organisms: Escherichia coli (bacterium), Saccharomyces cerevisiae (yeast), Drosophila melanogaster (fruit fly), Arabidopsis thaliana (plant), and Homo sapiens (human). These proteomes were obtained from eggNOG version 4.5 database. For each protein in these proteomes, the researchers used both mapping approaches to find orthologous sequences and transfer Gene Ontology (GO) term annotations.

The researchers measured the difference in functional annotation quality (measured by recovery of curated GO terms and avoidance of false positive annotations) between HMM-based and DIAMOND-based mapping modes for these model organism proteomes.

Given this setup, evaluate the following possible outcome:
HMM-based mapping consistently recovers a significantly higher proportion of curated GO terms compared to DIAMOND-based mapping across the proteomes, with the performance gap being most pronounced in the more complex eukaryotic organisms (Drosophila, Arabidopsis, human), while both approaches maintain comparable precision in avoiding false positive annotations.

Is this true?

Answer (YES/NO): NO